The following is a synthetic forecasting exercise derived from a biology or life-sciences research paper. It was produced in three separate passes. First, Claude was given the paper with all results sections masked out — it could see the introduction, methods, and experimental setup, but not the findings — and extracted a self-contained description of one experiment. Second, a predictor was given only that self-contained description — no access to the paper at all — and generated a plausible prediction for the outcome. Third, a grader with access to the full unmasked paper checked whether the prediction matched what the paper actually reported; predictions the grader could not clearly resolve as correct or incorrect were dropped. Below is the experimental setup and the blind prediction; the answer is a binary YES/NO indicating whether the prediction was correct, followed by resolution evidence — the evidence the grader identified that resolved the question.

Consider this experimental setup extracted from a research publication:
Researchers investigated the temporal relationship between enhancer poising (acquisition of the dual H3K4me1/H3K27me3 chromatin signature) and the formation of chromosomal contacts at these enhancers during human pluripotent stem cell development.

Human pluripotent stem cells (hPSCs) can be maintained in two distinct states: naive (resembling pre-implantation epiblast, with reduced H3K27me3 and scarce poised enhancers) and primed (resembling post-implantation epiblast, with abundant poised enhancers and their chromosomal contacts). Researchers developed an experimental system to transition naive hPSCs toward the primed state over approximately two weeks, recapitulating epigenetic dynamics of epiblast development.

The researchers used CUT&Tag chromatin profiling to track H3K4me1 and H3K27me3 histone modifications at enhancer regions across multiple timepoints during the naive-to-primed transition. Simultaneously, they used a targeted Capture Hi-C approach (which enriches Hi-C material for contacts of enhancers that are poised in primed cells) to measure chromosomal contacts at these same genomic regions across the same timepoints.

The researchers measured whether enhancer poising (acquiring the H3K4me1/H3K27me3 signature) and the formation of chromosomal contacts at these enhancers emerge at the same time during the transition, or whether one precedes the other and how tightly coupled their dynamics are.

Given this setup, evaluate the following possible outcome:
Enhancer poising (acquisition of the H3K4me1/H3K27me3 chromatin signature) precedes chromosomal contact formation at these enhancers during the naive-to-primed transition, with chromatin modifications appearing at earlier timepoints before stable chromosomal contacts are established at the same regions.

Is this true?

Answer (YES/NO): NO